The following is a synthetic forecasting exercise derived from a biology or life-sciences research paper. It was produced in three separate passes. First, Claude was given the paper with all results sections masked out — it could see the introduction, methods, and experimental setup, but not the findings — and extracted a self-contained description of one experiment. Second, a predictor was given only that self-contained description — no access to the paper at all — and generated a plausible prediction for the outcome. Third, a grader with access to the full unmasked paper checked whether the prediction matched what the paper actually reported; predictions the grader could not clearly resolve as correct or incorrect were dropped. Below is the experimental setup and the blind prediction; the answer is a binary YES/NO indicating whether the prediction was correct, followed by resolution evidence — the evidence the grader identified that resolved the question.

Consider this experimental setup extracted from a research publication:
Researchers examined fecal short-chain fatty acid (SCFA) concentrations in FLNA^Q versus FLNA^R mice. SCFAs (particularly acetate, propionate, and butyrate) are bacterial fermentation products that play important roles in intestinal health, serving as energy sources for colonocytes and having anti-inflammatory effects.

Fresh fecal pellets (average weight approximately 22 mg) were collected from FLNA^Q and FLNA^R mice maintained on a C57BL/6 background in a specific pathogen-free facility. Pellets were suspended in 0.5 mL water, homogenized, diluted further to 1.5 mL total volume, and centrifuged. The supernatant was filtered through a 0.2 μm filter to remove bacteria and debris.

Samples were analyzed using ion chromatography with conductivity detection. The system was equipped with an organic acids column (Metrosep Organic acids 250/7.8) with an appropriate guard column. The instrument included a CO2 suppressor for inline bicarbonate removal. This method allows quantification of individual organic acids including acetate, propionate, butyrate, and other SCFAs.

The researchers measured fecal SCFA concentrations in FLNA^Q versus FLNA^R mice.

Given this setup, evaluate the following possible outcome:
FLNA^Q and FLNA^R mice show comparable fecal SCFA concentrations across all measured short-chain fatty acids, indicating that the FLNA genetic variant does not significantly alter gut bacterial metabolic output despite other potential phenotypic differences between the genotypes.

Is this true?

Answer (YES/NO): NO